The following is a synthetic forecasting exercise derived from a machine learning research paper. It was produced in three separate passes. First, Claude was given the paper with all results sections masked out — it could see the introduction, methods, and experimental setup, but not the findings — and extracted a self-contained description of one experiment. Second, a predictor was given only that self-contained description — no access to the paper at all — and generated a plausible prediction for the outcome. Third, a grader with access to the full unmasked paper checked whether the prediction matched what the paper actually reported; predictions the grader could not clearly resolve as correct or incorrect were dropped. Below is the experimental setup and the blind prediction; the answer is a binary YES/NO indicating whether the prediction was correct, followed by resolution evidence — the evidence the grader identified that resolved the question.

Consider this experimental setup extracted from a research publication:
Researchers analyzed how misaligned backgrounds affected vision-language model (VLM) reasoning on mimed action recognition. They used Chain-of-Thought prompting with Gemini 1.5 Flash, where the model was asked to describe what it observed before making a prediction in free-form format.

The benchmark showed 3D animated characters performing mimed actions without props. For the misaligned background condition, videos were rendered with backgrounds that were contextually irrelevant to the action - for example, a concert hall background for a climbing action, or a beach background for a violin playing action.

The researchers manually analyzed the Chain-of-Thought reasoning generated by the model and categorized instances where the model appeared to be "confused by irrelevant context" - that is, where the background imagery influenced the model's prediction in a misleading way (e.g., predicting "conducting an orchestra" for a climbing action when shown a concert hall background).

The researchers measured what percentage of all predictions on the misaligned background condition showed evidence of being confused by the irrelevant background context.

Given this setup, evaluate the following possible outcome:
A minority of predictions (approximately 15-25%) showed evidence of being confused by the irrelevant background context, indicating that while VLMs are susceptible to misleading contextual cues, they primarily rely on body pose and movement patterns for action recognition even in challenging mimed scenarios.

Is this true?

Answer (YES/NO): YES